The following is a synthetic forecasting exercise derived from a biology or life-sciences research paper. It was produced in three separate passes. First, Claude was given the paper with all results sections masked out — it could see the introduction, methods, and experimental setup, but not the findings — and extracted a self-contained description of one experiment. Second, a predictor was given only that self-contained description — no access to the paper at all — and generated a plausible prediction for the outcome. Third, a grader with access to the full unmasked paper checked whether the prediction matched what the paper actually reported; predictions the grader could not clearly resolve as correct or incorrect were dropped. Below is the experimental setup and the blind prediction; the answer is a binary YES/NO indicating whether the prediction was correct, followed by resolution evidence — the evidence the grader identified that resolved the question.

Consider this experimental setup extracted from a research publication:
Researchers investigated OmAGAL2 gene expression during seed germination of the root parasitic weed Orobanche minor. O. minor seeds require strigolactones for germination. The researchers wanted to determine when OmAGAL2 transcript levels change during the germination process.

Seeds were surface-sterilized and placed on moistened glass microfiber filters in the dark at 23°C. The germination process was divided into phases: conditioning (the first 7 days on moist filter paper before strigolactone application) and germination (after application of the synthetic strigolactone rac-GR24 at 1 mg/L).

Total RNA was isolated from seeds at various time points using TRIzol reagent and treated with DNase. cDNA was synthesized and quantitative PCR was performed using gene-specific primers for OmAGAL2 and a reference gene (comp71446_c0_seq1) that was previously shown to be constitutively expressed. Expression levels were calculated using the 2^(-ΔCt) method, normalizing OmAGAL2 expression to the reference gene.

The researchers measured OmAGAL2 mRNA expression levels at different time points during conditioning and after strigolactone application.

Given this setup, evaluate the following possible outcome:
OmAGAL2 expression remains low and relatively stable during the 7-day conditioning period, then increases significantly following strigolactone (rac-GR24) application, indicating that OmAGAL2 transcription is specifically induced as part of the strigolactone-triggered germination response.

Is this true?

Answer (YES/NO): YES